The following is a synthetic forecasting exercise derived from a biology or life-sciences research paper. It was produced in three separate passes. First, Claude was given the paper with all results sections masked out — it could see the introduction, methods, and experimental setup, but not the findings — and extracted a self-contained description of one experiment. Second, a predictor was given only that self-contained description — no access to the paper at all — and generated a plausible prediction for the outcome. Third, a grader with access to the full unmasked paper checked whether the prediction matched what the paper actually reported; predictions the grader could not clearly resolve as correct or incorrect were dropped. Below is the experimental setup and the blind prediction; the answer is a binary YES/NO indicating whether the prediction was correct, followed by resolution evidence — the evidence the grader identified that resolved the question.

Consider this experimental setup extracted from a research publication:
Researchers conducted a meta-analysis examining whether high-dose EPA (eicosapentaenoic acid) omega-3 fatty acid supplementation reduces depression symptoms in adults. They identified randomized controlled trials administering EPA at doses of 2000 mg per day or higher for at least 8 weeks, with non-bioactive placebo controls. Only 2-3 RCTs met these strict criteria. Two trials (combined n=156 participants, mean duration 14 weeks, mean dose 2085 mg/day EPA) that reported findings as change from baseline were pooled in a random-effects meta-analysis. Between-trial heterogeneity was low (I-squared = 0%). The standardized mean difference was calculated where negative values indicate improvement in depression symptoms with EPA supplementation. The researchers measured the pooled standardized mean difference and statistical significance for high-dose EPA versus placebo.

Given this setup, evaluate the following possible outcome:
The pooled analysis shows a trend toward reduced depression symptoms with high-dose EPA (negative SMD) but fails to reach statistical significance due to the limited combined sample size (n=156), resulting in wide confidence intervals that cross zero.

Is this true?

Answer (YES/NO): YES